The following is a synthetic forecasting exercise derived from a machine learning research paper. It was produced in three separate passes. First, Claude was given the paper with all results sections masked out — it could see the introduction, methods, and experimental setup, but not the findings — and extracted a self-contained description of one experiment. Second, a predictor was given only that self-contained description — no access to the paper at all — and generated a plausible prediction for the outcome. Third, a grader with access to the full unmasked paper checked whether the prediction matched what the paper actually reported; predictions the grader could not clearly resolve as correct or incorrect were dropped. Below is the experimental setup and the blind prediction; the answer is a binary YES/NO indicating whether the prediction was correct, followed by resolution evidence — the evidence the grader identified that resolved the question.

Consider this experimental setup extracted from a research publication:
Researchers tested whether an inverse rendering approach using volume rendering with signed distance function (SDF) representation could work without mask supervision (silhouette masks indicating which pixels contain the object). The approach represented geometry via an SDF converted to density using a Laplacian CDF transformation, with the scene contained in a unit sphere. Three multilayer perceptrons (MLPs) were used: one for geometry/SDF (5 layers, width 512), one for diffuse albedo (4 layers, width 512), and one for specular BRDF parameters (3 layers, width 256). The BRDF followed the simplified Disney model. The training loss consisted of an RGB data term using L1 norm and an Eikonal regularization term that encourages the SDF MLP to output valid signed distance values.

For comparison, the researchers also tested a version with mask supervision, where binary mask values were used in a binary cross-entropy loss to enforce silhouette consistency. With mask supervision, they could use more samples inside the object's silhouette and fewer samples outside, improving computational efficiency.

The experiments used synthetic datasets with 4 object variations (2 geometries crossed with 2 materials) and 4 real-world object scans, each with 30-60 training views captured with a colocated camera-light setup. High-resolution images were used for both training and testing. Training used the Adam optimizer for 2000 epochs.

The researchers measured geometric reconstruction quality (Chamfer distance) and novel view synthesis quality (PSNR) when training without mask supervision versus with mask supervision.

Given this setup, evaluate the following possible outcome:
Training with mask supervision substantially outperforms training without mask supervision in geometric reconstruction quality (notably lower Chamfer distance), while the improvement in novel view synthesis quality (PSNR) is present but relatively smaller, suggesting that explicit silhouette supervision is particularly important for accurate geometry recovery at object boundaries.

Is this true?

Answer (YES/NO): NO